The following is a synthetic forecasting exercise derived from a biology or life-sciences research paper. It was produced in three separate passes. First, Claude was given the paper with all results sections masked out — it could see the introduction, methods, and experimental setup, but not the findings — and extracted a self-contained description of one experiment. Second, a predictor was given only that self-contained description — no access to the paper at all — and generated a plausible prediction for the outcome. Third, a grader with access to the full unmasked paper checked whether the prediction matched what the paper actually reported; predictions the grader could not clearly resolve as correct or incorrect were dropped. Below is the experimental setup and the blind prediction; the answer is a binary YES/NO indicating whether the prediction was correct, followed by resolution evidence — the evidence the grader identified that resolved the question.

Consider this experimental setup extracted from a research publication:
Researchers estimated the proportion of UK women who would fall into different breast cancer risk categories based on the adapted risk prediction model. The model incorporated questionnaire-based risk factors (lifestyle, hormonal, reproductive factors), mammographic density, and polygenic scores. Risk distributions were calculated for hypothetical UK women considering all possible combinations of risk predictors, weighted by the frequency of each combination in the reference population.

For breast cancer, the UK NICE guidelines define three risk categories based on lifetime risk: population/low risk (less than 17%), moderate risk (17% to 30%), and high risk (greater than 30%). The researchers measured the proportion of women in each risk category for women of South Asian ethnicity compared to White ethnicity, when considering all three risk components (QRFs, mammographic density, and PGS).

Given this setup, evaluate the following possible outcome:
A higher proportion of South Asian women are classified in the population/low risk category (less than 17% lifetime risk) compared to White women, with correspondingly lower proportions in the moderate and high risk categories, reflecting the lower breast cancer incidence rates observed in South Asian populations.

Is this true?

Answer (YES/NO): YES